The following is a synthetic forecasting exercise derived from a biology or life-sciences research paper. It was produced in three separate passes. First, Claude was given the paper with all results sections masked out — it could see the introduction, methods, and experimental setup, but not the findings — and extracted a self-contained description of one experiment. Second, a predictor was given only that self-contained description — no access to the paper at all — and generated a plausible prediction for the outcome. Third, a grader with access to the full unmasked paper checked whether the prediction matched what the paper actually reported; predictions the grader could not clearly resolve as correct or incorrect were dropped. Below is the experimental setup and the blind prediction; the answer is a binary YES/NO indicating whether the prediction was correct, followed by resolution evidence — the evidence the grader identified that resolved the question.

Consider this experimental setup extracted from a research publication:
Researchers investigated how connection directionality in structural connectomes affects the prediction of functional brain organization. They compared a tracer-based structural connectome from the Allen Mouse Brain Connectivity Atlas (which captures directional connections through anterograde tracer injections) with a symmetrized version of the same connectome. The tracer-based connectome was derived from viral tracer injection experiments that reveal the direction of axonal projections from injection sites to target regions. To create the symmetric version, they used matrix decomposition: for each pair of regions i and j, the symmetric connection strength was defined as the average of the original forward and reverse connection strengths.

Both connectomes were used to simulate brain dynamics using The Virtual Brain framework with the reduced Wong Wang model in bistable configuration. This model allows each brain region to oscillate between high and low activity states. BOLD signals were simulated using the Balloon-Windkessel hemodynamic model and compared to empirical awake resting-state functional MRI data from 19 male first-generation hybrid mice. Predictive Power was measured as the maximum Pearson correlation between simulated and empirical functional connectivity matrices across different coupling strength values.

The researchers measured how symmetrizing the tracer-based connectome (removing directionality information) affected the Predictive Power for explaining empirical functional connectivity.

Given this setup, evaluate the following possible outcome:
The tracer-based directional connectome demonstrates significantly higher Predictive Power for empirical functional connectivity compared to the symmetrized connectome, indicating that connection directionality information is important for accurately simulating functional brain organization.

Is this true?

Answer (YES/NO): YES